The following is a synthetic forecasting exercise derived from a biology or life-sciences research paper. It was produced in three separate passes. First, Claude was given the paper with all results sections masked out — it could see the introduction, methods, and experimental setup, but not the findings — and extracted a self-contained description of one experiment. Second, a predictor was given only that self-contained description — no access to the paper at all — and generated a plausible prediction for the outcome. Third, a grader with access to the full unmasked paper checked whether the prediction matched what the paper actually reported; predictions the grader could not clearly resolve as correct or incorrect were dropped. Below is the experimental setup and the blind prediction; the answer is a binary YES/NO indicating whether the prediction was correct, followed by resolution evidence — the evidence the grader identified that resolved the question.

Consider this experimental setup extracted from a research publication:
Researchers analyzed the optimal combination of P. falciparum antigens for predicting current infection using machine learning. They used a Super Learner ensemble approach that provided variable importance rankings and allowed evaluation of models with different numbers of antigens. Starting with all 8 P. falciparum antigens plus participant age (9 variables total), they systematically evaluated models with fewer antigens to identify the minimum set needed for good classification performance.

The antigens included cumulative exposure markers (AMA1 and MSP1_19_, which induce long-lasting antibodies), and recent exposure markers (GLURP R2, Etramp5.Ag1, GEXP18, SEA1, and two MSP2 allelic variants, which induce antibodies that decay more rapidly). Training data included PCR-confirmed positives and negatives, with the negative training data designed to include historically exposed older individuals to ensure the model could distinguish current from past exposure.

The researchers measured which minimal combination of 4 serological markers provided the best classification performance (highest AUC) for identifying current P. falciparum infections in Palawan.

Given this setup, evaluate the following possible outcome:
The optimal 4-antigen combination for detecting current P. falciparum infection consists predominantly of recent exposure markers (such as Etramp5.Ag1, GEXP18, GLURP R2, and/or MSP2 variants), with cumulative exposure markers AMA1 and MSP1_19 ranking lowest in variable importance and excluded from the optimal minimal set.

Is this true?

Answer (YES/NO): NO